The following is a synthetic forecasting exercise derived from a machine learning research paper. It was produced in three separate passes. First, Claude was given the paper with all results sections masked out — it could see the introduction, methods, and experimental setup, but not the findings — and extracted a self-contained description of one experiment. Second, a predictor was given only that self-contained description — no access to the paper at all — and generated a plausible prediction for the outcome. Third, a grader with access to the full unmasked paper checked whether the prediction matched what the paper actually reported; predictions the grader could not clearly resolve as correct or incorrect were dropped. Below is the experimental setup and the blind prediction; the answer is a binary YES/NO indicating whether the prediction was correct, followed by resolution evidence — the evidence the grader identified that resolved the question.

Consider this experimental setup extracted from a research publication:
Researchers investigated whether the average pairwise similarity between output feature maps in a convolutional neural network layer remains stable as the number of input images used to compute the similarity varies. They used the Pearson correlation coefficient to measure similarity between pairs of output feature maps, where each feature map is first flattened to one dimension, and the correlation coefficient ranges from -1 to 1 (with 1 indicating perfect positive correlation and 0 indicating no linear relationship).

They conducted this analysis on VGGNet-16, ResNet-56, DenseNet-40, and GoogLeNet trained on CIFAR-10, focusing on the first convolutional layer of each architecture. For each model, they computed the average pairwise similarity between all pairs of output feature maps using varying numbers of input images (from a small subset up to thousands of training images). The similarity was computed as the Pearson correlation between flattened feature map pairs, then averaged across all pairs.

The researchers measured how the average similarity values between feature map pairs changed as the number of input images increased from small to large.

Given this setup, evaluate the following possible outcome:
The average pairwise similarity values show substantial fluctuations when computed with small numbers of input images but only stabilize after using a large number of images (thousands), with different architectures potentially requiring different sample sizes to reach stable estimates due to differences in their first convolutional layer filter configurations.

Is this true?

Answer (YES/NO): NO